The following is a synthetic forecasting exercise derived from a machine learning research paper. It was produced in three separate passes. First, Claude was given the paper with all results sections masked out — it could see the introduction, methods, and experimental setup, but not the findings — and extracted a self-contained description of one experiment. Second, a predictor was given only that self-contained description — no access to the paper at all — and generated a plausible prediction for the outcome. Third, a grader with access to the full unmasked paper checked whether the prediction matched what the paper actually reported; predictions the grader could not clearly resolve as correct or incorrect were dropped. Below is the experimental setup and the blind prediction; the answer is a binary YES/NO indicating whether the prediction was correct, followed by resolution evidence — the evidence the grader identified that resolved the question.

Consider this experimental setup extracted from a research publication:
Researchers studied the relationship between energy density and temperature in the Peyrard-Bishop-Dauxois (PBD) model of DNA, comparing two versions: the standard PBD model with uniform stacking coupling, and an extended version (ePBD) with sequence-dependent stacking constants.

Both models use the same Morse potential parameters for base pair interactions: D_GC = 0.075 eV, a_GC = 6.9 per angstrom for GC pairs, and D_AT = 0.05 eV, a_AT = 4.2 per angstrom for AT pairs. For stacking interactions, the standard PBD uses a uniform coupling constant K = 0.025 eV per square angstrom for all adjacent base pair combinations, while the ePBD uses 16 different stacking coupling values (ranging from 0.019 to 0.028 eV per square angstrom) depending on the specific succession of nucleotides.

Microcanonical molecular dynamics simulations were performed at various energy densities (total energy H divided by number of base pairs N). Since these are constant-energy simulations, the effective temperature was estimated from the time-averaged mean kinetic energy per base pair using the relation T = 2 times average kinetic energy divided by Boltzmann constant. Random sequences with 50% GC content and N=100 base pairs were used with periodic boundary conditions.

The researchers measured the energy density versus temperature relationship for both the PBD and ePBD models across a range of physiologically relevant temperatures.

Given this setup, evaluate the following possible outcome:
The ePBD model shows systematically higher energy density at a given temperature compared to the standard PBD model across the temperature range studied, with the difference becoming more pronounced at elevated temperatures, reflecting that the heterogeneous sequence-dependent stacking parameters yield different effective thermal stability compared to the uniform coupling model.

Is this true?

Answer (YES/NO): YES